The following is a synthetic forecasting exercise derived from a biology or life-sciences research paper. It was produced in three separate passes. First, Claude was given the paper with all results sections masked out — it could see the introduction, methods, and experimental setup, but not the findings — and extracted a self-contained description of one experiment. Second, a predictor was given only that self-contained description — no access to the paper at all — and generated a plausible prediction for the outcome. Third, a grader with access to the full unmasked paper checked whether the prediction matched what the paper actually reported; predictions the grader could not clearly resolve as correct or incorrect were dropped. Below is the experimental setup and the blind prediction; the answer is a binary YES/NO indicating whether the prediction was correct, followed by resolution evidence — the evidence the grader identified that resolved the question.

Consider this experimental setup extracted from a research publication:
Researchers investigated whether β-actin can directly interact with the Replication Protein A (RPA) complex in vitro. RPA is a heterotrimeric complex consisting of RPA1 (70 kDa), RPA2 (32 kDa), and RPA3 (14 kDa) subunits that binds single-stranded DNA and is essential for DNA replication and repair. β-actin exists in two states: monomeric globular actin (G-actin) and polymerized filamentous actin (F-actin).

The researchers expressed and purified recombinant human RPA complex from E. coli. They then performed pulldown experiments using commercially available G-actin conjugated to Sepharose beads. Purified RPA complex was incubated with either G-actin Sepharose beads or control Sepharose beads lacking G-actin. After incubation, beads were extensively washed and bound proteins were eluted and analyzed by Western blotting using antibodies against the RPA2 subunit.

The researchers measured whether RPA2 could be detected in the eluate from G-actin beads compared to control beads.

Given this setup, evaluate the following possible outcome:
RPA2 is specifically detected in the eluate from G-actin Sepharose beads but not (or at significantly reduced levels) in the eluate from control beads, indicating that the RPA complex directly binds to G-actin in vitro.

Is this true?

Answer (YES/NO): YES